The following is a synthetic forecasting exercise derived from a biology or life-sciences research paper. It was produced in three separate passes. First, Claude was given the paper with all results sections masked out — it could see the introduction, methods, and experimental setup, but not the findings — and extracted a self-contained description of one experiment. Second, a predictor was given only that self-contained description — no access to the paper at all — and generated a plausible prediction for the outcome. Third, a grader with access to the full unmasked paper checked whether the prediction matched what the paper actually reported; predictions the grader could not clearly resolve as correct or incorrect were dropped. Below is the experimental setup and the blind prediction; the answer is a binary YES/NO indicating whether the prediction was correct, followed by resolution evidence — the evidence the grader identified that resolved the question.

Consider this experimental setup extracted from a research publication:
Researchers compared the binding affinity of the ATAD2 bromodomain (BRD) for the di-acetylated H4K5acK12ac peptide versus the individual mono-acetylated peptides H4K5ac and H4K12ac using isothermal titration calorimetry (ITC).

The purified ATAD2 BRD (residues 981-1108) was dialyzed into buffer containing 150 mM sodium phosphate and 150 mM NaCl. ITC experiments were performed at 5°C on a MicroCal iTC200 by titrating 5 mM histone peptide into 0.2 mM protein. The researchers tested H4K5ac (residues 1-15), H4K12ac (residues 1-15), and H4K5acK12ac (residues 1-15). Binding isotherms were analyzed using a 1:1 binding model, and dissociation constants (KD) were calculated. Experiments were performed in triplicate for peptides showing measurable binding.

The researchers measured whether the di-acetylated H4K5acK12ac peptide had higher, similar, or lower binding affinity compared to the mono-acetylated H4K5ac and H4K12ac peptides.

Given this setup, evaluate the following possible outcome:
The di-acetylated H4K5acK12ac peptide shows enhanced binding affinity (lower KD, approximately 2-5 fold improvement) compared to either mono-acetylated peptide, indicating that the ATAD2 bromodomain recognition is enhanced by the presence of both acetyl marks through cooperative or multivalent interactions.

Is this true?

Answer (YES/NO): NO